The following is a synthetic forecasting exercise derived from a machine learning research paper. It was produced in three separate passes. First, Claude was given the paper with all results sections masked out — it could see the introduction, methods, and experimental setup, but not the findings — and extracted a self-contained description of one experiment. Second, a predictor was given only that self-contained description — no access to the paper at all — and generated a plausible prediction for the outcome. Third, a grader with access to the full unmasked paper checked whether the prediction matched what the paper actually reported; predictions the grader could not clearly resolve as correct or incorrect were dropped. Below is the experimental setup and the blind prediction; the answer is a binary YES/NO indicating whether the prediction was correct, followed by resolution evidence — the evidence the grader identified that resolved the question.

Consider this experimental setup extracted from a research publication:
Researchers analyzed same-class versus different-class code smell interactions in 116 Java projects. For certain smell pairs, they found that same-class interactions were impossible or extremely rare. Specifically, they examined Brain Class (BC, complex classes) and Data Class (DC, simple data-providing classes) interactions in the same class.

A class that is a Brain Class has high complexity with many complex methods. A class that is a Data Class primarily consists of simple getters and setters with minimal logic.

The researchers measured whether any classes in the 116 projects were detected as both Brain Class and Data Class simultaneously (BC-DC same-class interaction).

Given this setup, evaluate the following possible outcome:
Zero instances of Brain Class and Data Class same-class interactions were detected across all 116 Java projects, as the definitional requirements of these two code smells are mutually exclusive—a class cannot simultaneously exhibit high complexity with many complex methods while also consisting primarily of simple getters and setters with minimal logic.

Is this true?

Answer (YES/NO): YES